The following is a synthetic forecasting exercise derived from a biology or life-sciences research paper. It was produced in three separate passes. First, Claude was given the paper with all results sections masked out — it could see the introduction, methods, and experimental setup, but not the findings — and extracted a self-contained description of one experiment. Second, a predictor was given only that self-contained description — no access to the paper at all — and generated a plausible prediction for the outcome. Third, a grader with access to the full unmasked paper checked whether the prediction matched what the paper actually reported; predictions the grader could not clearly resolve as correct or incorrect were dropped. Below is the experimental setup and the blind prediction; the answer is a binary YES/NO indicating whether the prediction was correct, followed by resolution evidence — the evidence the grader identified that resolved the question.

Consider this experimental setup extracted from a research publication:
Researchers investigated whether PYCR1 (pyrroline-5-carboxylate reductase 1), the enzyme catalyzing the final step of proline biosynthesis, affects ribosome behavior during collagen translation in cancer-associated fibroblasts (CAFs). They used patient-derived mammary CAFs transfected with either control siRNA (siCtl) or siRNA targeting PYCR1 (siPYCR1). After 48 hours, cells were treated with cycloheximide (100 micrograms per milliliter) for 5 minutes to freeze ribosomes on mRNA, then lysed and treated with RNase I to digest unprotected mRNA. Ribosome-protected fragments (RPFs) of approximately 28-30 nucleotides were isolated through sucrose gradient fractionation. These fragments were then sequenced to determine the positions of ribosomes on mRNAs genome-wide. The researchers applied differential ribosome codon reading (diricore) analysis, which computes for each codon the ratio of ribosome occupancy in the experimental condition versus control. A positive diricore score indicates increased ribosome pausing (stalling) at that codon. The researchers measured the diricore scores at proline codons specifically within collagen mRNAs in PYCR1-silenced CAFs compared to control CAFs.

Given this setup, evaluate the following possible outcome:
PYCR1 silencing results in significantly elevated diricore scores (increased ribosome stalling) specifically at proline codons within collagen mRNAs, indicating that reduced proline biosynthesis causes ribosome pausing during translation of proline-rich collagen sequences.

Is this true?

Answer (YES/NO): YES